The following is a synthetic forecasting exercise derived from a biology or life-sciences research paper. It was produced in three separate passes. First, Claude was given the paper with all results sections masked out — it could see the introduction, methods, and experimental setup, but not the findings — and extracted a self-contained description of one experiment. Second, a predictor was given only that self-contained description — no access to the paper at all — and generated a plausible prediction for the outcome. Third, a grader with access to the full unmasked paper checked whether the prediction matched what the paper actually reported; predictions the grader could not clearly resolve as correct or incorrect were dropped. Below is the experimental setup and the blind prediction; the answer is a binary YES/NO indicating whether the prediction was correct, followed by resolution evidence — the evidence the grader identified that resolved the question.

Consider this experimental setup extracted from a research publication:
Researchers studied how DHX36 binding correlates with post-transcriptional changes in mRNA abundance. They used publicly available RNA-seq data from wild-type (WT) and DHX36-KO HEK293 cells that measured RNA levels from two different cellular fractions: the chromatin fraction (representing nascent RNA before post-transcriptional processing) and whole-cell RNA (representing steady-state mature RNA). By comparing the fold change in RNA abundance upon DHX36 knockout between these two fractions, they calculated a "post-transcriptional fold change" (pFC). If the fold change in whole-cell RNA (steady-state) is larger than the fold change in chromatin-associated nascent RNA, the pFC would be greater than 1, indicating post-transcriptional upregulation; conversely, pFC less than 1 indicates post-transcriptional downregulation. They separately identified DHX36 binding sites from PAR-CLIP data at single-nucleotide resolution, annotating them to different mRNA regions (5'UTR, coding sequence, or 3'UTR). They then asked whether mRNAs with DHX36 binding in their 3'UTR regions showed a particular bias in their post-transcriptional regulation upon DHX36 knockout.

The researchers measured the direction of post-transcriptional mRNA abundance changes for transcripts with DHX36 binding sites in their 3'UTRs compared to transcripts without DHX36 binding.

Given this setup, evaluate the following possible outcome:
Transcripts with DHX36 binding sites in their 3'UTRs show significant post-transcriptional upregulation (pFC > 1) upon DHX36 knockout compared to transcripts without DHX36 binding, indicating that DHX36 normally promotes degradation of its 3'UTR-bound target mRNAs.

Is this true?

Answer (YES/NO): YES